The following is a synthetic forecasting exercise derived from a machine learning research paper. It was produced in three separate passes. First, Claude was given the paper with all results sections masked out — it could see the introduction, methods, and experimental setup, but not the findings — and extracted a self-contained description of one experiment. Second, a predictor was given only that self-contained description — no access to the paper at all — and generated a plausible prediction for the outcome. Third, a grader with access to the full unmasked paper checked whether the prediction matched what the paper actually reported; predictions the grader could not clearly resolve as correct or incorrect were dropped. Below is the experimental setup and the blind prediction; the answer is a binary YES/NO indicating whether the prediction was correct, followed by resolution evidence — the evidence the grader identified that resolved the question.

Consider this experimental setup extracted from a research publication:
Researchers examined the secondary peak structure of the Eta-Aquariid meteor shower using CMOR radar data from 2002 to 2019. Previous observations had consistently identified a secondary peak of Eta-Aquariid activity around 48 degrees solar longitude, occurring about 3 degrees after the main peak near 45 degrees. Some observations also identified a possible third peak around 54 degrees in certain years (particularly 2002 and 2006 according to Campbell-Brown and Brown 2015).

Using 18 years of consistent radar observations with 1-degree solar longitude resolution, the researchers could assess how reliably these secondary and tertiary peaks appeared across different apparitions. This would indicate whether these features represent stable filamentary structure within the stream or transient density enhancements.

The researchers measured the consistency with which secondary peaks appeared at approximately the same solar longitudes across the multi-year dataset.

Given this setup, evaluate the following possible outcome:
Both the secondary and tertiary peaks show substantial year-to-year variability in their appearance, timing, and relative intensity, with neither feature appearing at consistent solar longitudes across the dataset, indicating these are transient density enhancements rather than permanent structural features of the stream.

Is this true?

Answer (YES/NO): NO